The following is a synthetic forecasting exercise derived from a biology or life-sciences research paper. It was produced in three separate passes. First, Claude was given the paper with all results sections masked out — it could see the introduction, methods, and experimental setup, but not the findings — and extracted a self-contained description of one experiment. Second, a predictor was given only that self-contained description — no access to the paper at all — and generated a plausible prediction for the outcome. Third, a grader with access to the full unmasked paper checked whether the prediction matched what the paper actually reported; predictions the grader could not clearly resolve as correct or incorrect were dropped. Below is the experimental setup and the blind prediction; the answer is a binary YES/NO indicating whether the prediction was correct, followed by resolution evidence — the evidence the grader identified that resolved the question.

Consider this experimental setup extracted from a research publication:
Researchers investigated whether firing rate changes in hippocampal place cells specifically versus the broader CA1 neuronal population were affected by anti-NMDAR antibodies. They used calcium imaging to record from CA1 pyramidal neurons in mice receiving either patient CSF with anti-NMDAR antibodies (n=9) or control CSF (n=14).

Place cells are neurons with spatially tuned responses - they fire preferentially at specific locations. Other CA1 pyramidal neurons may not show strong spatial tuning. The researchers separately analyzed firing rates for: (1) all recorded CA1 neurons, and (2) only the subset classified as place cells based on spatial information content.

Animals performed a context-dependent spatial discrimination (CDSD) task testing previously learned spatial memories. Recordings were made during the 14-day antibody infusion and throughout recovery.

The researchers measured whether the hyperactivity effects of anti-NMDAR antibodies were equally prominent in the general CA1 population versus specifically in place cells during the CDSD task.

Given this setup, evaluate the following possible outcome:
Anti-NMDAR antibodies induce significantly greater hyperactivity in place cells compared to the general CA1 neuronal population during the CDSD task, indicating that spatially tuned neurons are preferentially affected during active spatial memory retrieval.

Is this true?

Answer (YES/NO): NO